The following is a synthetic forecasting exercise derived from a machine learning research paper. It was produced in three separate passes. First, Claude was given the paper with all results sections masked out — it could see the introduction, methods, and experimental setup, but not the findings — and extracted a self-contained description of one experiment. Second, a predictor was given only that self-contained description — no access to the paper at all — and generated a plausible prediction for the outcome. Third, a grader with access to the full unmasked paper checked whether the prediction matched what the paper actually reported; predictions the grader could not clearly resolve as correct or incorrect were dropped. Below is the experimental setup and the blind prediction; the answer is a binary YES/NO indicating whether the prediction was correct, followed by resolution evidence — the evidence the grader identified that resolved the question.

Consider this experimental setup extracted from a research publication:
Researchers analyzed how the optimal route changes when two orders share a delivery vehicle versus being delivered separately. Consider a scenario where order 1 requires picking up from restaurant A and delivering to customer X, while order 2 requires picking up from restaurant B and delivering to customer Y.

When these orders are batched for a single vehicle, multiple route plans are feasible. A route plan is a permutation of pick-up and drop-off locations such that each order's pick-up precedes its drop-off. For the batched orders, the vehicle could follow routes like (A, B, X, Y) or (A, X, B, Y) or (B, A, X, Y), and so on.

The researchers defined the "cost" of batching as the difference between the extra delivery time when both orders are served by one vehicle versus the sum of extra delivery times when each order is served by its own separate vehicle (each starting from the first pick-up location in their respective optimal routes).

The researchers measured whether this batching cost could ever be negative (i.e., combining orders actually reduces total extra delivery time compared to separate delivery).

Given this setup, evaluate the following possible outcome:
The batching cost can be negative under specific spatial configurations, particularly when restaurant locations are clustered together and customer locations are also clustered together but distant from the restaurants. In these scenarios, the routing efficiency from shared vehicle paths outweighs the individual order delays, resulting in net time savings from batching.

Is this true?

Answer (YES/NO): NO